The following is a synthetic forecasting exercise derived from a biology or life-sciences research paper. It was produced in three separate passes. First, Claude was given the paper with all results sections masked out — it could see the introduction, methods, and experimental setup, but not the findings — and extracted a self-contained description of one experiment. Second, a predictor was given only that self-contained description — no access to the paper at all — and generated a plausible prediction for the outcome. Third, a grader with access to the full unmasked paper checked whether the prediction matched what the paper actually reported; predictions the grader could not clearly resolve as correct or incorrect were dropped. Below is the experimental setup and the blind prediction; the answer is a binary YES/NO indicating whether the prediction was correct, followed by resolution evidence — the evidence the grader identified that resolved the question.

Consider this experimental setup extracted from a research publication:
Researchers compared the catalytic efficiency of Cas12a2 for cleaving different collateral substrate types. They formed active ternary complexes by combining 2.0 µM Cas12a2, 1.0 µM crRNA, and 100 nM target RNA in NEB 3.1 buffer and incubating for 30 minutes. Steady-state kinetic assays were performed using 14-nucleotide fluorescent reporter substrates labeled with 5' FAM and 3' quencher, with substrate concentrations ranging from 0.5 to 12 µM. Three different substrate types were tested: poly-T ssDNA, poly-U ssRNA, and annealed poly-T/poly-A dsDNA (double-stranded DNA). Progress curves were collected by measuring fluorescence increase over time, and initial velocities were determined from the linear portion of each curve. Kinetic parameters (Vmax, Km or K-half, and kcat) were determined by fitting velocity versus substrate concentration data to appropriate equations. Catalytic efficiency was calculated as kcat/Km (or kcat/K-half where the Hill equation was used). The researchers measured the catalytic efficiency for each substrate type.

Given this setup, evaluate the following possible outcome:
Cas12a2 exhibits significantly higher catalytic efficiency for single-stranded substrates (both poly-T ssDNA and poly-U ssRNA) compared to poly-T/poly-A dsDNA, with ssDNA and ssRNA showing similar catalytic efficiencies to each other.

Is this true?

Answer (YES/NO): NO